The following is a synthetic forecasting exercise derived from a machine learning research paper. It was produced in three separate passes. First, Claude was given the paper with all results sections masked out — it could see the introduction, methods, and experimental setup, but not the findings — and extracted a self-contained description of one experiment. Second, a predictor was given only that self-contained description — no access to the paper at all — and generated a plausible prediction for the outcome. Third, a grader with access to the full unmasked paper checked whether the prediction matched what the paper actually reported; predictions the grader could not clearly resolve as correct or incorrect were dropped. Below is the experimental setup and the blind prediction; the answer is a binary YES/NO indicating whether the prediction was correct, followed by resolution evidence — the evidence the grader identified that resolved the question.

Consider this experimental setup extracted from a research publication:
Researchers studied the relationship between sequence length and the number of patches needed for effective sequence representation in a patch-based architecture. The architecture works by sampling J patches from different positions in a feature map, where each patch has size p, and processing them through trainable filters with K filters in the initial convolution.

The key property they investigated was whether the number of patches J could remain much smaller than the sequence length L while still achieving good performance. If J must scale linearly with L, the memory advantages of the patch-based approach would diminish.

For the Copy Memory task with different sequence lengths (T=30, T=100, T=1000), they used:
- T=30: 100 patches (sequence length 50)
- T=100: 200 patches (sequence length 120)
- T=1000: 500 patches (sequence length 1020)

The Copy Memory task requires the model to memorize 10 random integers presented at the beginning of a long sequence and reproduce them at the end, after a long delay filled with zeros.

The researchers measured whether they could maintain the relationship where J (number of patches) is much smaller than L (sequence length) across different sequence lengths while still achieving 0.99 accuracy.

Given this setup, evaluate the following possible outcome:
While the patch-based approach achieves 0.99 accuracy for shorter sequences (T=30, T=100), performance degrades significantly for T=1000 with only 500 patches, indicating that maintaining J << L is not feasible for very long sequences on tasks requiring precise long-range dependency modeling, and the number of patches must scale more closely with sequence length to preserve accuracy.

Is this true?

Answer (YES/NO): NO